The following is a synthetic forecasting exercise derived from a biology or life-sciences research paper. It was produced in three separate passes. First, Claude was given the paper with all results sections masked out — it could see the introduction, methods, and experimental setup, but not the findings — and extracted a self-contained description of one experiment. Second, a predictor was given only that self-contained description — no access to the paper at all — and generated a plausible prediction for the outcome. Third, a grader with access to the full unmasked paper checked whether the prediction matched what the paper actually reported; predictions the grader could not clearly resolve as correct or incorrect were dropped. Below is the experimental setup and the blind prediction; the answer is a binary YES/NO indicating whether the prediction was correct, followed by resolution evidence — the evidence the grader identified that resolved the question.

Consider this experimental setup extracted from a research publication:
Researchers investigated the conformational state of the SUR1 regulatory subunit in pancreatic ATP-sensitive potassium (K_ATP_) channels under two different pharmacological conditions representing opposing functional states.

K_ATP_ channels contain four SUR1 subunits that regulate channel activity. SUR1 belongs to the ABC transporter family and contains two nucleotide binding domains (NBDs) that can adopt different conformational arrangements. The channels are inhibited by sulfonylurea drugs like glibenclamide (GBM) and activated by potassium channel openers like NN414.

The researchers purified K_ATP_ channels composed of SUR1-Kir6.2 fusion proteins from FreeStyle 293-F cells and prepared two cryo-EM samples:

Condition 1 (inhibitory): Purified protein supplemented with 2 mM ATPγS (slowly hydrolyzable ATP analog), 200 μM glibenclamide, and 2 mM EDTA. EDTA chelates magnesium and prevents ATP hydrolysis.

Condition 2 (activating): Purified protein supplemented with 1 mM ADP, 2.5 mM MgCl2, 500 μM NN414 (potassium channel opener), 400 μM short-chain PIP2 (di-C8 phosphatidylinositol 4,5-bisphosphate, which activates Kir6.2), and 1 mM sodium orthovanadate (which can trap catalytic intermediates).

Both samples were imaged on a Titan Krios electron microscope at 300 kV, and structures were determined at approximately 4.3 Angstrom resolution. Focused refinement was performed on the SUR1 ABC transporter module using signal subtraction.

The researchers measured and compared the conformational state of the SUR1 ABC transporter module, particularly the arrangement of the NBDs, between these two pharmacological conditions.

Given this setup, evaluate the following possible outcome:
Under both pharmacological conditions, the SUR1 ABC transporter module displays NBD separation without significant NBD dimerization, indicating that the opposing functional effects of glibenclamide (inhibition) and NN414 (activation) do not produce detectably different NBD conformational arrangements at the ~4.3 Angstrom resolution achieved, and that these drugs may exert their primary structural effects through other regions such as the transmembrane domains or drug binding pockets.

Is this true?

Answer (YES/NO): NO